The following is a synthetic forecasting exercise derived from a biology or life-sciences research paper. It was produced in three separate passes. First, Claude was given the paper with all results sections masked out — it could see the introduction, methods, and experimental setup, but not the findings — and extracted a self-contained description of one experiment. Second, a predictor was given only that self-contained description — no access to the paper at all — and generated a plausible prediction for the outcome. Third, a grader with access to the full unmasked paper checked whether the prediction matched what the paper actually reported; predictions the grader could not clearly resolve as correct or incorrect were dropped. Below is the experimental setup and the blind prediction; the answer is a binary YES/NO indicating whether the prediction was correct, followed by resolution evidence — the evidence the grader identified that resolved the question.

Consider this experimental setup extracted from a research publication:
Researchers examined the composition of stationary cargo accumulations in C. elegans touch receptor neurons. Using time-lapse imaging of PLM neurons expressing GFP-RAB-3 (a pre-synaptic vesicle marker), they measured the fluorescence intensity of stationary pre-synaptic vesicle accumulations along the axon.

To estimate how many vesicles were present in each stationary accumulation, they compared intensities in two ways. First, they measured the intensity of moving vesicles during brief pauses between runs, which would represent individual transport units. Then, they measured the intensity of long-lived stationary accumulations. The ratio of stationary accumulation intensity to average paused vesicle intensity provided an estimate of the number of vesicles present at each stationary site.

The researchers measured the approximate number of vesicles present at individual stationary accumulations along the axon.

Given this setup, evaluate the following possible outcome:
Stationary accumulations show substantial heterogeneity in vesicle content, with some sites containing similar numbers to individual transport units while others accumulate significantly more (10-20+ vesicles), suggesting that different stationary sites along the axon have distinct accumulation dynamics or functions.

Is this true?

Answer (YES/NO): NO